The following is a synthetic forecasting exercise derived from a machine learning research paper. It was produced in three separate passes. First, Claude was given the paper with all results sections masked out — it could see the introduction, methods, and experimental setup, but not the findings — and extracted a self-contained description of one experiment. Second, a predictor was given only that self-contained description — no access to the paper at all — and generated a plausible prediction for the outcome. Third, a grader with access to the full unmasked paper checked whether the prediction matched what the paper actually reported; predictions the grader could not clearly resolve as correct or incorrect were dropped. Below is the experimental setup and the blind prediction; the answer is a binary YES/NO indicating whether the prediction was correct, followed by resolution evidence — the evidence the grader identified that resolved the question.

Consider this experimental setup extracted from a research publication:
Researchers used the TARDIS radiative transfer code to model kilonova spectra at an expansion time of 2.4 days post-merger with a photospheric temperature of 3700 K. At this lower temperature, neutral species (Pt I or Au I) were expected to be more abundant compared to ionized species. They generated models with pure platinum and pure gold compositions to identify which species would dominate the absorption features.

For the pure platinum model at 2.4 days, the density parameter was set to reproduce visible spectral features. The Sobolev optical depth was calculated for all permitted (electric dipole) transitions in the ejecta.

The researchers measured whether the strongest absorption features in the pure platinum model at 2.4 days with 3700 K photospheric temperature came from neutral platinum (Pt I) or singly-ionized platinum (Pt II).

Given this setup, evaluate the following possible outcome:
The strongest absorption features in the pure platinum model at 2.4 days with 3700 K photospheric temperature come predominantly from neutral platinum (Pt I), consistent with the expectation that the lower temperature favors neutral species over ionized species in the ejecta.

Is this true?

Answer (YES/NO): YES